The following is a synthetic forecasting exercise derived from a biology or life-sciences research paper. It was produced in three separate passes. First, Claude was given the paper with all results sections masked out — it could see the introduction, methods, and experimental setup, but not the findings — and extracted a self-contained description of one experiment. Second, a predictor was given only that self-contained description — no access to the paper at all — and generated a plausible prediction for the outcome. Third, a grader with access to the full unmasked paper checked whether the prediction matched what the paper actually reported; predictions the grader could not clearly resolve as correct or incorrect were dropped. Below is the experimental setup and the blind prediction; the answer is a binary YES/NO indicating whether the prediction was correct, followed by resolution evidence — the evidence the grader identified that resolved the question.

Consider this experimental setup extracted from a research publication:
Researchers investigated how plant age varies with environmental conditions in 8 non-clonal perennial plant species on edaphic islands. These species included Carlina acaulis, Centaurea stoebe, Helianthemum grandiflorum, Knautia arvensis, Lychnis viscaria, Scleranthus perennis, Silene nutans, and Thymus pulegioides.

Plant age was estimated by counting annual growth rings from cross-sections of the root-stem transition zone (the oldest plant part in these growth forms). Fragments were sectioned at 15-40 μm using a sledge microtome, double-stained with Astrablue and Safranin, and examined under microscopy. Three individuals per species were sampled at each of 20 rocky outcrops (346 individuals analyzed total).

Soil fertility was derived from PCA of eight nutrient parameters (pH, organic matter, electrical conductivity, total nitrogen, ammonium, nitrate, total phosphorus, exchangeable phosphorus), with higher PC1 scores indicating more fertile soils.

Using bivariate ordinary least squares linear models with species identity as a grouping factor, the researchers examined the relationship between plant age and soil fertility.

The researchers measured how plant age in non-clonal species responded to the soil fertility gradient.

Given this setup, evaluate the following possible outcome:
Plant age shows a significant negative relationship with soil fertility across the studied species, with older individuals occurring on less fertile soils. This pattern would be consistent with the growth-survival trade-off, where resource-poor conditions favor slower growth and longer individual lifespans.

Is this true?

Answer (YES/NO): NO